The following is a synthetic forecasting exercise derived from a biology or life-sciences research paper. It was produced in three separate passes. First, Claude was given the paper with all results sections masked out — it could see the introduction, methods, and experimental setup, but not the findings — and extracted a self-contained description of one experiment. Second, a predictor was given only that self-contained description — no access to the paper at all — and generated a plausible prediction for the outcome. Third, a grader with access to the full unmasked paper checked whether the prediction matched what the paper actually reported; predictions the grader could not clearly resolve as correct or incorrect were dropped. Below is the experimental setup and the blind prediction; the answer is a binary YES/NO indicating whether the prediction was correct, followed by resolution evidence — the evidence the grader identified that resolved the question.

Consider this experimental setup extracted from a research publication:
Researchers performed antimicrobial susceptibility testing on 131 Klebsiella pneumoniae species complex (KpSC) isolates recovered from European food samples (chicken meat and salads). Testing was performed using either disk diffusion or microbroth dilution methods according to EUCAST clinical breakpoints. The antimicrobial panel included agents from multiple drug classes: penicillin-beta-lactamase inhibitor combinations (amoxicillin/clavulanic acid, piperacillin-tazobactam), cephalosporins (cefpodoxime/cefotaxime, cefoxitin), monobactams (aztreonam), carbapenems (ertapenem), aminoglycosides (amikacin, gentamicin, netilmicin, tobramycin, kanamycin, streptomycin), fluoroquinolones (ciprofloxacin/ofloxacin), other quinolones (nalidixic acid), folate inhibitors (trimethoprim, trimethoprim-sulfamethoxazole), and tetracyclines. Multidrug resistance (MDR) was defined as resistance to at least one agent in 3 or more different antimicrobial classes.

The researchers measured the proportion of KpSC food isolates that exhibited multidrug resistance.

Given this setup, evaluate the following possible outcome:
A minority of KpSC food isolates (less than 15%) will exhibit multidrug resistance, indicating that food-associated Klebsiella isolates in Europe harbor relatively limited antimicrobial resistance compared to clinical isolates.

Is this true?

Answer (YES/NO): YES